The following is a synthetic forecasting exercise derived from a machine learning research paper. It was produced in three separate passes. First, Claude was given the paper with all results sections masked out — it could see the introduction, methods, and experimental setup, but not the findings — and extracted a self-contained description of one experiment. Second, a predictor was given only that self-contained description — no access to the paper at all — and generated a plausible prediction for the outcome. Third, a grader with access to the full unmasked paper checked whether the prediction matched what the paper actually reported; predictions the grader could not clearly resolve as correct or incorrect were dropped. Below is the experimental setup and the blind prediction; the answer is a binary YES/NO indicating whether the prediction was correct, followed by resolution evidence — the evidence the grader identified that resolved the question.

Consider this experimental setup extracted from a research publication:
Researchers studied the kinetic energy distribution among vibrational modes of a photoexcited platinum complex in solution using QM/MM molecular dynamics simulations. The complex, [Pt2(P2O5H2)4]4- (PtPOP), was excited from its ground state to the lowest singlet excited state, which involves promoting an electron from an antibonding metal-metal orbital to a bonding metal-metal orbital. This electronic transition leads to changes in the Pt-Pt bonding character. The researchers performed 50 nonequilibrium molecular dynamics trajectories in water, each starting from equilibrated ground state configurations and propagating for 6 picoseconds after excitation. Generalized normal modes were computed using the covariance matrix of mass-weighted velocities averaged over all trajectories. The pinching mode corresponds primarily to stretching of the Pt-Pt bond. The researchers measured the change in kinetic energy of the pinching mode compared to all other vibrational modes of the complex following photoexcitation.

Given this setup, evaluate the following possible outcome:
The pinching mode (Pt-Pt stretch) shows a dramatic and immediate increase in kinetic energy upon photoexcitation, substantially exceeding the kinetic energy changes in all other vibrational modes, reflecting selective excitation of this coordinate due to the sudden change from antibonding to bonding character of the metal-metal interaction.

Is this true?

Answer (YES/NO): YES